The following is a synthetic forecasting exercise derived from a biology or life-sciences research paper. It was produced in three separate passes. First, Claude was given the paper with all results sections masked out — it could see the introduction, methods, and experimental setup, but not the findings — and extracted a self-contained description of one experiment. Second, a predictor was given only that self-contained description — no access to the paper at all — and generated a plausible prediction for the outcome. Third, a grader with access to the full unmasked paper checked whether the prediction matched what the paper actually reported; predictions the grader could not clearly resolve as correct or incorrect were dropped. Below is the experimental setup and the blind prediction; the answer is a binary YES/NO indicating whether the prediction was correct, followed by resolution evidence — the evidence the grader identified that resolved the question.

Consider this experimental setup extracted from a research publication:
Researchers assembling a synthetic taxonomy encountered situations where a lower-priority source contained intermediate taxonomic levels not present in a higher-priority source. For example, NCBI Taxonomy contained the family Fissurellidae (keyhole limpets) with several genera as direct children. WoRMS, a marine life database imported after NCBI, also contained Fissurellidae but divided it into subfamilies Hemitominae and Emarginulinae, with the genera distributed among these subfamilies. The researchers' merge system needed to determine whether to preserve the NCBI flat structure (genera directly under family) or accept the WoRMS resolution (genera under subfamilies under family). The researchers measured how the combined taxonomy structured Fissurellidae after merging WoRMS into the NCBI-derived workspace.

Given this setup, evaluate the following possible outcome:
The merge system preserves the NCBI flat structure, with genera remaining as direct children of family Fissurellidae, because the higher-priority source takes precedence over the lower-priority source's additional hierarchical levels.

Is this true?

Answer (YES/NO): NO